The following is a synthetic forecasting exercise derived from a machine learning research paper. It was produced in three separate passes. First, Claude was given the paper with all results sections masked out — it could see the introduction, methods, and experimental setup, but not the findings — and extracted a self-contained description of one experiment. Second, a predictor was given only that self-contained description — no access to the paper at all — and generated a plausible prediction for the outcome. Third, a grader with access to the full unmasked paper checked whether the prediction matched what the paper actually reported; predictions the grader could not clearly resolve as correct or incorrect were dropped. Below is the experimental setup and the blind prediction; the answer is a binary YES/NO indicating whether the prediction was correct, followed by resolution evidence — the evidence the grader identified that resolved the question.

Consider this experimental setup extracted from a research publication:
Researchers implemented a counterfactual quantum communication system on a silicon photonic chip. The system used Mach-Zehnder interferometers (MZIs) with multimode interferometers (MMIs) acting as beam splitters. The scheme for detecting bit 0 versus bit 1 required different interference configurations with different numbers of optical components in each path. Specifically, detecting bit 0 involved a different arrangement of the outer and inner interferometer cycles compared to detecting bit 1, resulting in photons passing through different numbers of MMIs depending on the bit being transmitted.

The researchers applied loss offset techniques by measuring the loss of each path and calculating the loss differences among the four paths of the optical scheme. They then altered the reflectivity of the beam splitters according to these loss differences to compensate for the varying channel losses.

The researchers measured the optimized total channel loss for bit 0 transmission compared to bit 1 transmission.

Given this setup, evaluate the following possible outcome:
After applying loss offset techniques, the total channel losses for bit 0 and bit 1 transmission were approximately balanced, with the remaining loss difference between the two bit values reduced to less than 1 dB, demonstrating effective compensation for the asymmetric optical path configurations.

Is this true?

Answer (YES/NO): NO